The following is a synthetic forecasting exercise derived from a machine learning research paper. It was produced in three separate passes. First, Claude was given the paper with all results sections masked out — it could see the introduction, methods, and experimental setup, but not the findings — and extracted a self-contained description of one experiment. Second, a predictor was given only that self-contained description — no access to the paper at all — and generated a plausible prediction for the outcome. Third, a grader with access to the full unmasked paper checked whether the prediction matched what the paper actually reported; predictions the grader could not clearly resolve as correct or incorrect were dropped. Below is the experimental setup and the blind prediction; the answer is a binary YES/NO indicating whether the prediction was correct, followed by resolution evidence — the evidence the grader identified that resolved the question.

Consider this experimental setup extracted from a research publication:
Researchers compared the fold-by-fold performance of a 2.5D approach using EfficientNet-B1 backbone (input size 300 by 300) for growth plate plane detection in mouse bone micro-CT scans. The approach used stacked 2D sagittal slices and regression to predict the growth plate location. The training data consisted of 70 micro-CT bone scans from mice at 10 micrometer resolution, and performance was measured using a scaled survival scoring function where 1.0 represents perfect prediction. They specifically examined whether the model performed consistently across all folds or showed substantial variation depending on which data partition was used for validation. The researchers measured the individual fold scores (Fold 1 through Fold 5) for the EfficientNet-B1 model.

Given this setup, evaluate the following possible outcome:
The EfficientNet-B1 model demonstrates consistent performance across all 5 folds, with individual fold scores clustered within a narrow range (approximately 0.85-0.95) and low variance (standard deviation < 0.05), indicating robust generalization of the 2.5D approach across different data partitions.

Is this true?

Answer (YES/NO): NO